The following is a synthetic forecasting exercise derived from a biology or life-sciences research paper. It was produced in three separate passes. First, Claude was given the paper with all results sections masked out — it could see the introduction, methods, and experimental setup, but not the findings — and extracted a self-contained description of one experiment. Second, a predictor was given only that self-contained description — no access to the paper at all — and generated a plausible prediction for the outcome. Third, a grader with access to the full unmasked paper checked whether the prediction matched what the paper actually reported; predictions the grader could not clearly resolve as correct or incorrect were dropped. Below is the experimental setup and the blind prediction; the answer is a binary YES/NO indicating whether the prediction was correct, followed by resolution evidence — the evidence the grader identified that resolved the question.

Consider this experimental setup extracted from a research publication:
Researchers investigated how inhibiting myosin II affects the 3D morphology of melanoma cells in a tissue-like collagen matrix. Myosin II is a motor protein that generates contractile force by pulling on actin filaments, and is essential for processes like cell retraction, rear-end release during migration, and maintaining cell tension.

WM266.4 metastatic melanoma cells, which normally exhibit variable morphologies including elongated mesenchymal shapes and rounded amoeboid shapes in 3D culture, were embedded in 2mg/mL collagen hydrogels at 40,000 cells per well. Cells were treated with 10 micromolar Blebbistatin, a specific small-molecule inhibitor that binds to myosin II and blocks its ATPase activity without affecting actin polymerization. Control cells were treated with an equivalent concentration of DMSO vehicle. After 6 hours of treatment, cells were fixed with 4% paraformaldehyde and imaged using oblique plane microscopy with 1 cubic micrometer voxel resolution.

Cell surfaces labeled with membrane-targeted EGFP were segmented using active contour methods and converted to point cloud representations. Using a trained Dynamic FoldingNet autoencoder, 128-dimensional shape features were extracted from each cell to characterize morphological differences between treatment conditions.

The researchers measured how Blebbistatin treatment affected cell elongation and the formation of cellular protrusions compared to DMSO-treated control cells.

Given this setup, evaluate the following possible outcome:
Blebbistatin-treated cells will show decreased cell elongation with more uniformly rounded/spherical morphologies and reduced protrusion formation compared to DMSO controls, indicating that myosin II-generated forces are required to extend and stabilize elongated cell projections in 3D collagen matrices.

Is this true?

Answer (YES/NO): NO